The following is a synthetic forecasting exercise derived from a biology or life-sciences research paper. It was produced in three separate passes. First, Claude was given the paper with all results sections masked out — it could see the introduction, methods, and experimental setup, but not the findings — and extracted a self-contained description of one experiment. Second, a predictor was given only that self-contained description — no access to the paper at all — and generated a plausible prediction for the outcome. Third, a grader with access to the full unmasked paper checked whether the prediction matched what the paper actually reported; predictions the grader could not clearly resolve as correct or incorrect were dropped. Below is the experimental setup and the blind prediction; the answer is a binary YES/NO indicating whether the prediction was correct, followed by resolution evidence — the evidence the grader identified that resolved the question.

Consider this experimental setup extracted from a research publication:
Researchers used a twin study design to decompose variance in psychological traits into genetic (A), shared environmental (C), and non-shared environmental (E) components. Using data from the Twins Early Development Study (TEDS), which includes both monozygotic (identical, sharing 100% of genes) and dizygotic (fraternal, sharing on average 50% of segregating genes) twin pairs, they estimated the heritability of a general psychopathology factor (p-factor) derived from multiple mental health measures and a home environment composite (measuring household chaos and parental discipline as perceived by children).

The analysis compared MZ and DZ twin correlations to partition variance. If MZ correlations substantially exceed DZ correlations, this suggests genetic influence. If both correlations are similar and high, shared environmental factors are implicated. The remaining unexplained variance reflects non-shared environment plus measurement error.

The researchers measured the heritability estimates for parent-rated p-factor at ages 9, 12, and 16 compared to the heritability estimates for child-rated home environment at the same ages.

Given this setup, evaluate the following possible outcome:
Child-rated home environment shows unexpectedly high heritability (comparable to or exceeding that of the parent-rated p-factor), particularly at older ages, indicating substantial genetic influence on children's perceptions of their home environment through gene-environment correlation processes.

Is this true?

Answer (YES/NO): NO